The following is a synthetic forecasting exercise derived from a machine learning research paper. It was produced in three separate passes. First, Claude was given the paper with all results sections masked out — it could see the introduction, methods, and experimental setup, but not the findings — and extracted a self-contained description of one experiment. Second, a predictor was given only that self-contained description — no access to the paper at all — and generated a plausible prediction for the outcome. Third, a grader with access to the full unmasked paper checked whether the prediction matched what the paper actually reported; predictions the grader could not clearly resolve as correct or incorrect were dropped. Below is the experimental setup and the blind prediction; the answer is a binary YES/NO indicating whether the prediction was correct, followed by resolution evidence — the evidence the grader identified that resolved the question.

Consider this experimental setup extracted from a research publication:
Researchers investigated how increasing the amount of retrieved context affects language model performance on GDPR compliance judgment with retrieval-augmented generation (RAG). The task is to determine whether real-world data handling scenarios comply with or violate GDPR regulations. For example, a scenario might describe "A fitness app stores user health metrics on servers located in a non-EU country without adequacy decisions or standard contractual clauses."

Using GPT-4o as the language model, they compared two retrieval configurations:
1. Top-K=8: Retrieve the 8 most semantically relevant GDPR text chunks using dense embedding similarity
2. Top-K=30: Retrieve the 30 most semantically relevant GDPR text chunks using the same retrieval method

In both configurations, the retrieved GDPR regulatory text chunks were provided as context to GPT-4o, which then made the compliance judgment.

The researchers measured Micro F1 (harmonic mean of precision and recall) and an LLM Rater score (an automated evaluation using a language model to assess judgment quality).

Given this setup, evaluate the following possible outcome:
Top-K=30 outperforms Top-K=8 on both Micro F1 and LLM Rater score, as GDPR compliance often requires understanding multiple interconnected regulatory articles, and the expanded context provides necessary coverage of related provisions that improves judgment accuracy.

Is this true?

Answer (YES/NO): NO